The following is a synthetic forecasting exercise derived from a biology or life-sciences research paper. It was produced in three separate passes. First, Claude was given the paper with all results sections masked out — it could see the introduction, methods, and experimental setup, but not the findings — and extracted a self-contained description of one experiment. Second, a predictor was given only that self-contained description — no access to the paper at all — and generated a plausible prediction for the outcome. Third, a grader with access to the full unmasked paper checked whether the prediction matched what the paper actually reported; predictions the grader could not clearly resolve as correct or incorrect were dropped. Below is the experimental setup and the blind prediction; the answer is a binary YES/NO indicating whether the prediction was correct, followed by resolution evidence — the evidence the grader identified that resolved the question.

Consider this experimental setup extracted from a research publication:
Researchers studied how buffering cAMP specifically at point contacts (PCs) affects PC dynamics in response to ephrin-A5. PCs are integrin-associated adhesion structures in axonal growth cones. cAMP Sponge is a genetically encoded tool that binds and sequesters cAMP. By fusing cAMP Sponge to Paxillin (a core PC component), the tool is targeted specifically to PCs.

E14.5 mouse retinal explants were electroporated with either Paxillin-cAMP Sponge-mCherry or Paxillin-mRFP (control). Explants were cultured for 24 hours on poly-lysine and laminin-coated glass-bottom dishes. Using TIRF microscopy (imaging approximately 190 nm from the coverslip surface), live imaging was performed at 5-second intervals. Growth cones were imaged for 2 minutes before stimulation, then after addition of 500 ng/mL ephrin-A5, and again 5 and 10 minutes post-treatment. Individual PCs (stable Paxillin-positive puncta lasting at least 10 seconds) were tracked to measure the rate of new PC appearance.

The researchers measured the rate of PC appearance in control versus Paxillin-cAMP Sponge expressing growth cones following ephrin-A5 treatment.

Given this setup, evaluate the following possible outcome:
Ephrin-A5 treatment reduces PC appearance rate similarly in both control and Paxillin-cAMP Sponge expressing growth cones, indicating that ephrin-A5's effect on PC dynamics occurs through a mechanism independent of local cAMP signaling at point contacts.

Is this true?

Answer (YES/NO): NO